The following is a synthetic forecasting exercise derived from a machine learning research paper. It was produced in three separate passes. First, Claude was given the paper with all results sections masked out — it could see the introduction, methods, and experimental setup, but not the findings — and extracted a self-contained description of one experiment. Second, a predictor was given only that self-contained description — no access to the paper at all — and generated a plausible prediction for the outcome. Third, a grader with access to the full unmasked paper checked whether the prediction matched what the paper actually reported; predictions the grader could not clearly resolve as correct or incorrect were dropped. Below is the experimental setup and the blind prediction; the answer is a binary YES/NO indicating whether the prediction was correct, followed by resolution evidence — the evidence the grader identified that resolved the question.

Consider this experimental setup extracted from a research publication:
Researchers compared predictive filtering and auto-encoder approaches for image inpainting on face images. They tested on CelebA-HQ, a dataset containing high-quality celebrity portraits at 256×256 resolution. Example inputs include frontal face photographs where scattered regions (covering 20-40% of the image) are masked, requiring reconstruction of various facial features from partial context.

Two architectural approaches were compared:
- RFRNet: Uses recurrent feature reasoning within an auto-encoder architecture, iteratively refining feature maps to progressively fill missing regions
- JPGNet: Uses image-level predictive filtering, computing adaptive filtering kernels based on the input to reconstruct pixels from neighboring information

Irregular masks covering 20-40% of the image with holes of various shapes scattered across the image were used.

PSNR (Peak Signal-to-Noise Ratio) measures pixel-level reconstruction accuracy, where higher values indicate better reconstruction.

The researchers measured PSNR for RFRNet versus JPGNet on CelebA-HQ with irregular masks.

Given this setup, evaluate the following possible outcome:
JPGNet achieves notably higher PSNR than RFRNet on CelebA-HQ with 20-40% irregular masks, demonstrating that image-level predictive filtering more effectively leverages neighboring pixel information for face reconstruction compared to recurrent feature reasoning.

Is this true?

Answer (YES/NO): NO